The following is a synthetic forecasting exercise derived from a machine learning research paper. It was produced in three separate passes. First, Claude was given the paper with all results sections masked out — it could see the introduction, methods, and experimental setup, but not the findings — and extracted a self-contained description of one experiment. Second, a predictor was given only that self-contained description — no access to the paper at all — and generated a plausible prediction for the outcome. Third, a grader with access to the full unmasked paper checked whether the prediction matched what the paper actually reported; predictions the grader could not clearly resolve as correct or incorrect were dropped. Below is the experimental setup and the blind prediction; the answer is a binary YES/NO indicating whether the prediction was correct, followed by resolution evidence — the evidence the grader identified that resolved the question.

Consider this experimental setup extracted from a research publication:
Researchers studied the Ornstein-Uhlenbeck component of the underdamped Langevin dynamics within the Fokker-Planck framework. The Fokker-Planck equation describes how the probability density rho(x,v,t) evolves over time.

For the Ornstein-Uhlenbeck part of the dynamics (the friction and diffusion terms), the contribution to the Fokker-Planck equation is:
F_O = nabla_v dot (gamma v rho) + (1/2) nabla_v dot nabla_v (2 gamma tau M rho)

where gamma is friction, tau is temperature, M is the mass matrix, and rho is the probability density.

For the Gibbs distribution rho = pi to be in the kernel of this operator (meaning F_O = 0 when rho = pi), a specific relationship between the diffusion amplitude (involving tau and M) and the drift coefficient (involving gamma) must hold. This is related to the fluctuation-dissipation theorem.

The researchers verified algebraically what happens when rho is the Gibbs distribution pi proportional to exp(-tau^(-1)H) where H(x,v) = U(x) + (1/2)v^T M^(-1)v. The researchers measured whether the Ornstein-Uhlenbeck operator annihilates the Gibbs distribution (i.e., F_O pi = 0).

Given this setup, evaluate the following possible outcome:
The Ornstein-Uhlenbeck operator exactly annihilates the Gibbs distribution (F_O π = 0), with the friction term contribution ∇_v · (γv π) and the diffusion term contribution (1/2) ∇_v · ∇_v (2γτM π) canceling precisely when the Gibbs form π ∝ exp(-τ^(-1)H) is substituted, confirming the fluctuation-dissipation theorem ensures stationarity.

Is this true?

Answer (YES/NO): YES